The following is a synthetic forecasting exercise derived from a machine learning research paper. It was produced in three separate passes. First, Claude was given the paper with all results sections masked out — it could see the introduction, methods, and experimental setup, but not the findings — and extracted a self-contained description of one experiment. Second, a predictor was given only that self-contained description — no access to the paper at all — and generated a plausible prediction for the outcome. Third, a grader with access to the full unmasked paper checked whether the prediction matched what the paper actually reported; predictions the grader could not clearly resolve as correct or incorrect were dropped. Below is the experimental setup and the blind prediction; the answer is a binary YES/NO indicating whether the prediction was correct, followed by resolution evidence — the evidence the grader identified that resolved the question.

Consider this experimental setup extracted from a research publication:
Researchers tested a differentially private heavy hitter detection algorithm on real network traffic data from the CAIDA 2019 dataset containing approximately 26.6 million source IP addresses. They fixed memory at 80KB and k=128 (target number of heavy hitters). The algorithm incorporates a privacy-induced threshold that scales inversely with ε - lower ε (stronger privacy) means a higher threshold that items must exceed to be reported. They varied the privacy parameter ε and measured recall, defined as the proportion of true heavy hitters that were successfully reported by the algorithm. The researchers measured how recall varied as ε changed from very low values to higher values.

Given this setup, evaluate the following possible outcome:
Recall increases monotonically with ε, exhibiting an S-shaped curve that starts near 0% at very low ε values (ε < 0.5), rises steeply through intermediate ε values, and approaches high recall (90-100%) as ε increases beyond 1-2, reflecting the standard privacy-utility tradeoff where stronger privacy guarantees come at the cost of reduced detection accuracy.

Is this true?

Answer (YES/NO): NO